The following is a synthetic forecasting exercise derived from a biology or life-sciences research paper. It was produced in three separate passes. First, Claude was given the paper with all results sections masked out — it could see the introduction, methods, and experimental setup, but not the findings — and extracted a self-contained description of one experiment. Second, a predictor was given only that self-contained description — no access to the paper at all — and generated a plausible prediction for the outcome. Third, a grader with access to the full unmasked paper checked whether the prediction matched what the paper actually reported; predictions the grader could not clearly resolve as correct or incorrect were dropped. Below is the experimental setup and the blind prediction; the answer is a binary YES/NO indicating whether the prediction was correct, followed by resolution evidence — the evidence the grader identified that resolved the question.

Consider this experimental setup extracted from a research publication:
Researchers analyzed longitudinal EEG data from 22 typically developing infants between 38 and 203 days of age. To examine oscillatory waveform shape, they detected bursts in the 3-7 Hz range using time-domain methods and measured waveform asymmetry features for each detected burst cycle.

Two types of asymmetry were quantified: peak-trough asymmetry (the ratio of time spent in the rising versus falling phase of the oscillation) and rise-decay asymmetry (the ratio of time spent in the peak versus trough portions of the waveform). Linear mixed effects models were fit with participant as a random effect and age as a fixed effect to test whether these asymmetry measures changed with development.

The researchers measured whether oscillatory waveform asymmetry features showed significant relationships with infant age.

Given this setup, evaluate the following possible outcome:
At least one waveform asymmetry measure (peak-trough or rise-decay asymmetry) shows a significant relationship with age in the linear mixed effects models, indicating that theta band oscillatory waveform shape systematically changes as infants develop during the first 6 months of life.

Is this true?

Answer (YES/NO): NO